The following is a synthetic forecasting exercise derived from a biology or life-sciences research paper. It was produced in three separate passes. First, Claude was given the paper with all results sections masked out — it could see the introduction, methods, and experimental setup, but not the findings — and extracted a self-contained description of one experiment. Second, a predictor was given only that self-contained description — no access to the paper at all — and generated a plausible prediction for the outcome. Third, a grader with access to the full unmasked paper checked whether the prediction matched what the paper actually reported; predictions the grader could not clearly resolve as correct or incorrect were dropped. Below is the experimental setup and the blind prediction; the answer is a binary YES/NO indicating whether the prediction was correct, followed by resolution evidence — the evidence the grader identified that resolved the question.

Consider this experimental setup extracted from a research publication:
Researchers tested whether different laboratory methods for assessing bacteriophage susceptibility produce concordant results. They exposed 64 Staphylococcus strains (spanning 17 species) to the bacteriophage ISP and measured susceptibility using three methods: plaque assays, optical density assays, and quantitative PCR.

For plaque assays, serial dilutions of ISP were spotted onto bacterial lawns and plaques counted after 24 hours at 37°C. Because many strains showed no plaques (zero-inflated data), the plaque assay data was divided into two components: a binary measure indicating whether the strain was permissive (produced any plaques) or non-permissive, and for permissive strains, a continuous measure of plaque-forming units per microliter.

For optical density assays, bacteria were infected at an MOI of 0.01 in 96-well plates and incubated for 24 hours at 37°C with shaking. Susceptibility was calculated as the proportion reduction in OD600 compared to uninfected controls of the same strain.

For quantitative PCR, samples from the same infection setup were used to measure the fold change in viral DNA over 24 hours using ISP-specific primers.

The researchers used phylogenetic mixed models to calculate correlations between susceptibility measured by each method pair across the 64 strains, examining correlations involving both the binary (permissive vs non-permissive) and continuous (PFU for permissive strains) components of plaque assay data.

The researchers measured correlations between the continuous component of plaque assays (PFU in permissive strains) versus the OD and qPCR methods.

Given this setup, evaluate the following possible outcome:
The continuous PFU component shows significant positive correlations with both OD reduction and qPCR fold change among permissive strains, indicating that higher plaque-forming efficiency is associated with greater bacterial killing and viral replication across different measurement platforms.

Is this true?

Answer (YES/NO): NO